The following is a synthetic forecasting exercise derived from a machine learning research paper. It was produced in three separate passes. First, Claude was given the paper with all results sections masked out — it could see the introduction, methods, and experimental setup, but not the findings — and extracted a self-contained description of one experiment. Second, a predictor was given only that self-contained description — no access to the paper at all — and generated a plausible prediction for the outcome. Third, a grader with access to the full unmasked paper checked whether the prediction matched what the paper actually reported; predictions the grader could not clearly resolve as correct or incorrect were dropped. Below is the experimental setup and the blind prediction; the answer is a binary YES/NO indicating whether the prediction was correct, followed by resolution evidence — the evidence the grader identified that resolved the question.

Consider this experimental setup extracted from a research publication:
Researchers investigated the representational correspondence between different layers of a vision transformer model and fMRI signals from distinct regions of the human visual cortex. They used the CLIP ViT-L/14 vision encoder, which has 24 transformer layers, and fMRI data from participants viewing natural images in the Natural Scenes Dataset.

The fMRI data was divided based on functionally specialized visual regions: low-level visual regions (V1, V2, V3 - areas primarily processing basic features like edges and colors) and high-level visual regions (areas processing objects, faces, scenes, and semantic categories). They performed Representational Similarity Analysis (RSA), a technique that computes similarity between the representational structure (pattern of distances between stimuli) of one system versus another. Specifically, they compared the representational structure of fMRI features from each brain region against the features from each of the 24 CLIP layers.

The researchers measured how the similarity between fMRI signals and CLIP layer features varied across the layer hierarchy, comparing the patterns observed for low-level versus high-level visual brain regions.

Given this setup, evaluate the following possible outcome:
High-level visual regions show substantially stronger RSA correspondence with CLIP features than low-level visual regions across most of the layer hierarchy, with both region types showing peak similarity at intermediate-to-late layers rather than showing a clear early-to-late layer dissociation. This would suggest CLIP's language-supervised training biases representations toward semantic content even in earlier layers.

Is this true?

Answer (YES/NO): NO